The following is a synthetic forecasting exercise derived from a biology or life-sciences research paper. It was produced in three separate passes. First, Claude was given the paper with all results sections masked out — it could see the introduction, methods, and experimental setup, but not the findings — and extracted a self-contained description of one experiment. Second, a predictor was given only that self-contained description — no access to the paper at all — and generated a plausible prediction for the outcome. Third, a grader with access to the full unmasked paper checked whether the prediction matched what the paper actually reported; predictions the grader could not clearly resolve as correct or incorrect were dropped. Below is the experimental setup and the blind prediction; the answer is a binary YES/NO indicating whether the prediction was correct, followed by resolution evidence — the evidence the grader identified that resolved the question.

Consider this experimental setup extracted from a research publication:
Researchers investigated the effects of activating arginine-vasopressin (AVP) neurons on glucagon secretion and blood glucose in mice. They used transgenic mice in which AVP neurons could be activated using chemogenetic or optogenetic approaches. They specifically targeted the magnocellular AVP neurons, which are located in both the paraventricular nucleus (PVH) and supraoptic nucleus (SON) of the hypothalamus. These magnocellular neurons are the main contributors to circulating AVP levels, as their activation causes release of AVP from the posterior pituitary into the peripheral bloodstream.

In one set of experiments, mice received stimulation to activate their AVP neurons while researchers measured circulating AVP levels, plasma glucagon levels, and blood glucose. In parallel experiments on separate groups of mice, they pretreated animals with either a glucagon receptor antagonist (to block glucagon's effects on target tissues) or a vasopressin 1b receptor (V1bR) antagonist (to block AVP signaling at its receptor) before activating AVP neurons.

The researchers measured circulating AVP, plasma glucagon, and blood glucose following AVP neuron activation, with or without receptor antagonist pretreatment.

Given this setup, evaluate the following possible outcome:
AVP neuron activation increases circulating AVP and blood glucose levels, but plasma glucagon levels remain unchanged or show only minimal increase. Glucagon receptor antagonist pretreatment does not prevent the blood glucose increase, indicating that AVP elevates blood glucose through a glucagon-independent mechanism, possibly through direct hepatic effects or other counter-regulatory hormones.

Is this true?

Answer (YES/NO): NO